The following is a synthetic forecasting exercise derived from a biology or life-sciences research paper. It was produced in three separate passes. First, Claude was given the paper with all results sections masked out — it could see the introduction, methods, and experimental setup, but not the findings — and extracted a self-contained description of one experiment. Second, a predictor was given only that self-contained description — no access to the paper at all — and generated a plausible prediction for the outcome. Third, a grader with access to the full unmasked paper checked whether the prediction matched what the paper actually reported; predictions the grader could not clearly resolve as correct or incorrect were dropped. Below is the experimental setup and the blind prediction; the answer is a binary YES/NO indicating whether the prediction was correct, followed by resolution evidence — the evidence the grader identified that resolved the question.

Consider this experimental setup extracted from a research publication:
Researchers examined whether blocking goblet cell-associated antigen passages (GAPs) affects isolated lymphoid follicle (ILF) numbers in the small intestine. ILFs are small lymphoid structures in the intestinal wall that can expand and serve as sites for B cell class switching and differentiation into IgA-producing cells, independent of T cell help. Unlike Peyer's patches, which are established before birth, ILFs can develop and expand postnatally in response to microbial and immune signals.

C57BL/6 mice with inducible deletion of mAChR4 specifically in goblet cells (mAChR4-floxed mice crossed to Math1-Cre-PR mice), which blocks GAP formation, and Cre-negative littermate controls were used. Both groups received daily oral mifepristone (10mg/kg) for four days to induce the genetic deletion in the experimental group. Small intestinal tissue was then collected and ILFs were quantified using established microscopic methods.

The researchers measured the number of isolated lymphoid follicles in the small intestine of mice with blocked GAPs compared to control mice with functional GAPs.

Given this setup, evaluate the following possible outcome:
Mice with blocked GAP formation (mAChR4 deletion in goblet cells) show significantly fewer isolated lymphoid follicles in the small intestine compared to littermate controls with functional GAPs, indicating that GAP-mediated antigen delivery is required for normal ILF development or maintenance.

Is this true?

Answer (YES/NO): NO